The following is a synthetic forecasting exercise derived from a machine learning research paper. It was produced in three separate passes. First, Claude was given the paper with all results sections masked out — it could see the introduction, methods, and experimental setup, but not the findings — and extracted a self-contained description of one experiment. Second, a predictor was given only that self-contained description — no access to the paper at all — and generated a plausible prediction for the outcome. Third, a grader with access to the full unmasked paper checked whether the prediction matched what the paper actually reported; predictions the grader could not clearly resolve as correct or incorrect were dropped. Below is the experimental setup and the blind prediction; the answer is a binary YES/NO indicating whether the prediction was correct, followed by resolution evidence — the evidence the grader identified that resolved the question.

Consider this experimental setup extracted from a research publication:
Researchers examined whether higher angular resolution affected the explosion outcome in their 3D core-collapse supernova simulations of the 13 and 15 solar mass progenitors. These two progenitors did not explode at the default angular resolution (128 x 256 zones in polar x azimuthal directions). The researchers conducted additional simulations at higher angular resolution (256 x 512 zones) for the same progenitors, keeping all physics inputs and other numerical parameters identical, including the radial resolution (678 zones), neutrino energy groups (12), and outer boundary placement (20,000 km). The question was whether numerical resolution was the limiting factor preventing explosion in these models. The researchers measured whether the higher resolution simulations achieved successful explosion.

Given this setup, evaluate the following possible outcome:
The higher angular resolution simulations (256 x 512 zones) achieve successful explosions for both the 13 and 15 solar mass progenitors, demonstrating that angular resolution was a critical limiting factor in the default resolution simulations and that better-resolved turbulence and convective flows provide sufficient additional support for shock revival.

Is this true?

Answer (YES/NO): NO